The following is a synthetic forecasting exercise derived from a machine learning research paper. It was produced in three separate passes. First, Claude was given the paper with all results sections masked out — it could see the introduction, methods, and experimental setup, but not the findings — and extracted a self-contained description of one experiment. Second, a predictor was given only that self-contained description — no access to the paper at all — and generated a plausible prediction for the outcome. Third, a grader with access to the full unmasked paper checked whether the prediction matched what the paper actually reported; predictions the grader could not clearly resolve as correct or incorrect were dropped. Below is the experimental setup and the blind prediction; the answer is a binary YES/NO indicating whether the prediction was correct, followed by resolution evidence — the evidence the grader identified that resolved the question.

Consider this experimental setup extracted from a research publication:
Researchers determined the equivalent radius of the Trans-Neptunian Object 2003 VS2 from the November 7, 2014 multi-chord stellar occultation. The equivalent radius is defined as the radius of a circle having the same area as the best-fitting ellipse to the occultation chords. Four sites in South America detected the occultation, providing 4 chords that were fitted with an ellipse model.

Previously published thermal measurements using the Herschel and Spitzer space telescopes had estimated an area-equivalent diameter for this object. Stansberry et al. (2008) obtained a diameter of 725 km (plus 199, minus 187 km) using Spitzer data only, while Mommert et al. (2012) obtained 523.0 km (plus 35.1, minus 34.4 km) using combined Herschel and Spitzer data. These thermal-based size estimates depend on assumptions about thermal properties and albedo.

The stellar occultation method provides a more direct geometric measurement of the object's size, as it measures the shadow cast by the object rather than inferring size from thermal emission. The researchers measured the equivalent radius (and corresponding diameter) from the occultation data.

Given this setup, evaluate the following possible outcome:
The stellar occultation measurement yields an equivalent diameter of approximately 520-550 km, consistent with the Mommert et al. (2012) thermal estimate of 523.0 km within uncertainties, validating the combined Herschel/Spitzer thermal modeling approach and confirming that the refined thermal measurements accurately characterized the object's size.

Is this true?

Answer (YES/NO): YES